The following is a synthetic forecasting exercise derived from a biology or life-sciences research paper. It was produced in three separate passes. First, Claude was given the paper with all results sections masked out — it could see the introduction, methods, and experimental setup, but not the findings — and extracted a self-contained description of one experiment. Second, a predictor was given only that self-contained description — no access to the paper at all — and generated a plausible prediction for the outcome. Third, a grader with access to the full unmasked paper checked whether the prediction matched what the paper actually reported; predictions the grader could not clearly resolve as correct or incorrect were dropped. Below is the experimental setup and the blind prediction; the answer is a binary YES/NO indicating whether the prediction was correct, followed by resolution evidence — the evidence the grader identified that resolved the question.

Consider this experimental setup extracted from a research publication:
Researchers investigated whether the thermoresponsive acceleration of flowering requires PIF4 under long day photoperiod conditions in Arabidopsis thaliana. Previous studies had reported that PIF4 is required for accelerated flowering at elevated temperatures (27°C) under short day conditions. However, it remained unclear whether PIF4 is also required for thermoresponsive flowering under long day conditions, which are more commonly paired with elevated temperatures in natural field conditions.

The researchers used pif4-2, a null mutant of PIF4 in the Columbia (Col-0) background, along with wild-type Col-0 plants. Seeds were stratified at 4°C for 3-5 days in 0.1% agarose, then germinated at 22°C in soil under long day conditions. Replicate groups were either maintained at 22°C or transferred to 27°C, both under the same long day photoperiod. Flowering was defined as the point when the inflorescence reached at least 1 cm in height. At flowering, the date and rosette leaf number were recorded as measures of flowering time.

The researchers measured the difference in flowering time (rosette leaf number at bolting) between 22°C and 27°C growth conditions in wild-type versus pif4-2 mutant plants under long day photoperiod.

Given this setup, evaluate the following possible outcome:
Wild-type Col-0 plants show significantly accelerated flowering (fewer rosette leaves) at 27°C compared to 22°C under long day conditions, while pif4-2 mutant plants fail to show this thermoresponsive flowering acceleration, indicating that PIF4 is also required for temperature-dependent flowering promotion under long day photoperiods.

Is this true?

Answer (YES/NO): NO